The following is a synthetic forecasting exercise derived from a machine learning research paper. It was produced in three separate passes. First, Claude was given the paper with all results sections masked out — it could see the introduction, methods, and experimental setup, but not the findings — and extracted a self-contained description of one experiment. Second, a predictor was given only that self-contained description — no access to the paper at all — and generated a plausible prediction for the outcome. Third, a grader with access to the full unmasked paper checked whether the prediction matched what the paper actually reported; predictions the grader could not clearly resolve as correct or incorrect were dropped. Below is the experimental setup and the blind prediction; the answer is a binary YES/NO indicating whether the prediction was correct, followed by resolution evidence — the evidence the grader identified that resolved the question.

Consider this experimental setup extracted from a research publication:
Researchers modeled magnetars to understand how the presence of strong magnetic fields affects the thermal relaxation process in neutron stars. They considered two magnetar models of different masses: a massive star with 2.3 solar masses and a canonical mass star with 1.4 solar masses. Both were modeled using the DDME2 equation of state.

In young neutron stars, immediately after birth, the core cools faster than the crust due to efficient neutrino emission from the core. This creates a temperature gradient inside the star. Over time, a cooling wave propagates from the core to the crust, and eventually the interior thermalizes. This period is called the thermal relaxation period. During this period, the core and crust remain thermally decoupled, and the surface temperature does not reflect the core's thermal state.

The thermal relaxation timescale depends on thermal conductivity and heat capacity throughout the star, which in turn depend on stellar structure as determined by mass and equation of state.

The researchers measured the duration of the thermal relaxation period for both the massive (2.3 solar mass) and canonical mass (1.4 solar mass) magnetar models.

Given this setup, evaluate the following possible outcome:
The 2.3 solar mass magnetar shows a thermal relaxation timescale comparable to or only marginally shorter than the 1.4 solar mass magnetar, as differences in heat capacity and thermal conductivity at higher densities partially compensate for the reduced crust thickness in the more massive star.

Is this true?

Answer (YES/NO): NO